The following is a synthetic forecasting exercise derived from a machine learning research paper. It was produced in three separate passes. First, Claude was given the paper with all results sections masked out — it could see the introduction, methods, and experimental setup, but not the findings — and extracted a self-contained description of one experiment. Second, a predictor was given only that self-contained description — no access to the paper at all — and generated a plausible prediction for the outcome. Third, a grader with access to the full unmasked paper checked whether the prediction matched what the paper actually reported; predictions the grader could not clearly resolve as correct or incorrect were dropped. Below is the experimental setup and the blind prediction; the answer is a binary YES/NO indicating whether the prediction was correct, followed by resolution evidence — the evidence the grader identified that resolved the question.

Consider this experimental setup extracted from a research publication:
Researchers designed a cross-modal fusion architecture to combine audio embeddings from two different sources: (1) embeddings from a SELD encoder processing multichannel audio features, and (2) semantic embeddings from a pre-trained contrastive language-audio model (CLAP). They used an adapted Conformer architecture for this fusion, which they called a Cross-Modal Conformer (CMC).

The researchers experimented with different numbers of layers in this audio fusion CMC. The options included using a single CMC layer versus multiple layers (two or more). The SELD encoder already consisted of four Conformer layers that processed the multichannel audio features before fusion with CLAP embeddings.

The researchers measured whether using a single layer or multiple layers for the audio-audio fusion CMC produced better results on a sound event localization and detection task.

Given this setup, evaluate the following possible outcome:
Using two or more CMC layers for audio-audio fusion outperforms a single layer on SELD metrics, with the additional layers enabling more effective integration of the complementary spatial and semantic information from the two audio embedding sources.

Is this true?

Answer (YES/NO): NO